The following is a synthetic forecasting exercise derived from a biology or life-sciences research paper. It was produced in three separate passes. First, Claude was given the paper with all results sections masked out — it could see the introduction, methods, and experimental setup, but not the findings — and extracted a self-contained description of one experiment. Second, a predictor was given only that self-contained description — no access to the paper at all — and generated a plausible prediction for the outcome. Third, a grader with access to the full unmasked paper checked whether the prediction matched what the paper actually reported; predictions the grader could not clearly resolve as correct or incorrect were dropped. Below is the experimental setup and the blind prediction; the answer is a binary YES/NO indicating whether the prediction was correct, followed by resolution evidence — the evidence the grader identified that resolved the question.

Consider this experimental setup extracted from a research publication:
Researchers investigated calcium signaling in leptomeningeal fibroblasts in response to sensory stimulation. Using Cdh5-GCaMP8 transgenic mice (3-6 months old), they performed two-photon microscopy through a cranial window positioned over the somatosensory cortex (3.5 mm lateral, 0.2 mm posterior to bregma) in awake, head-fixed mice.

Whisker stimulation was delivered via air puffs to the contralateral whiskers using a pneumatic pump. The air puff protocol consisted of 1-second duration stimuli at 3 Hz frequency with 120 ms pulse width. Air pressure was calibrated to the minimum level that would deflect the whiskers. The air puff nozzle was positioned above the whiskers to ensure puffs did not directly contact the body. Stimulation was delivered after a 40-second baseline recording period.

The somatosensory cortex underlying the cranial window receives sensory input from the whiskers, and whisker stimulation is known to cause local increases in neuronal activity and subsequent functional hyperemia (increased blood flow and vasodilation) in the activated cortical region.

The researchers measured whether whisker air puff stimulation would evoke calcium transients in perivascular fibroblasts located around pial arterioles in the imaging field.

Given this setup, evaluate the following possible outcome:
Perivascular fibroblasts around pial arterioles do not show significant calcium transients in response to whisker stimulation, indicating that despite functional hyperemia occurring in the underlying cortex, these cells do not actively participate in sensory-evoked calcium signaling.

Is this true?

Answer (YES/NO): NO